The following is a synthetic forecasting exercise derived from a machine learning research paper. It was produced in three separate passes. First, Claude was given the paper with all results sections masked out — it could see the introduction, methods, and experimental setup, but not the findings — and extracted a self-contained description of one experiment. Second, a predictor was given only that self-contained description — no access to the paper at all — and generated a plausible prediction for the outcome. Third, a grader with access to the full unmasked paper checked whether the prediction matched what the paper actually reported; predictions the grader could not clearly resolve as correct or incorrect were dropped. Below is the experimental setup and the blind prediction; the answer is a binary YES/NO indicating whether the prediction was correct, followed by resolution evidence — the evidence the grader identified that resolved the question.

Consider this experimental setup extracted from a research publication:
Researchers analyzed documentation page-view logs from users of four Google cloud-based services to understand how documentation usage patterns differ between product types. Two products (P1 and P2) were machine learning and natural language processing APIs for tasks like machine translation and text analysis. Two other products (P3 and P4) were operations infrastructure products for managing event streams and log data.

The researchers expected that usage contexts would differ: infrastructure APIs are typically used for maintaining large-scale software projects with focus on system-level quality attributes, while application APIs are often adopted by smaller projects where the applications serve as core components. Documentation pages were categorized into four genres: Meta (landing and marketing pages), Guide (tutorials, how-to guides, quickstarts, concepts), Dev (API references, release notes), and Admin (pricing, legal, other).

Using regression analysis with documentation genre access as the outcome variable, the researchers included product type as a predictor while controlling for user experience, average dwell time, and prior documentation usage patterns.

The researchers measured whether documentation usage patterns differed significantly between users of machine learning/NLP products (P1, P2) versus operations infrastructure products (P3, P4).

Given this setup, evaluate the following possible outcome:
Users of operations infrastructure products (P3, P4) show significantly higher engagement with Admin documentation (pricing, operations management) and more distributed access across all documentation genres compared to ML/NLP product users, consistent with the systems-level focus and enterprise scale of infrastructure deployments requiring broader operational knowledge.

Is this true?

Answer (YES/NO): NO